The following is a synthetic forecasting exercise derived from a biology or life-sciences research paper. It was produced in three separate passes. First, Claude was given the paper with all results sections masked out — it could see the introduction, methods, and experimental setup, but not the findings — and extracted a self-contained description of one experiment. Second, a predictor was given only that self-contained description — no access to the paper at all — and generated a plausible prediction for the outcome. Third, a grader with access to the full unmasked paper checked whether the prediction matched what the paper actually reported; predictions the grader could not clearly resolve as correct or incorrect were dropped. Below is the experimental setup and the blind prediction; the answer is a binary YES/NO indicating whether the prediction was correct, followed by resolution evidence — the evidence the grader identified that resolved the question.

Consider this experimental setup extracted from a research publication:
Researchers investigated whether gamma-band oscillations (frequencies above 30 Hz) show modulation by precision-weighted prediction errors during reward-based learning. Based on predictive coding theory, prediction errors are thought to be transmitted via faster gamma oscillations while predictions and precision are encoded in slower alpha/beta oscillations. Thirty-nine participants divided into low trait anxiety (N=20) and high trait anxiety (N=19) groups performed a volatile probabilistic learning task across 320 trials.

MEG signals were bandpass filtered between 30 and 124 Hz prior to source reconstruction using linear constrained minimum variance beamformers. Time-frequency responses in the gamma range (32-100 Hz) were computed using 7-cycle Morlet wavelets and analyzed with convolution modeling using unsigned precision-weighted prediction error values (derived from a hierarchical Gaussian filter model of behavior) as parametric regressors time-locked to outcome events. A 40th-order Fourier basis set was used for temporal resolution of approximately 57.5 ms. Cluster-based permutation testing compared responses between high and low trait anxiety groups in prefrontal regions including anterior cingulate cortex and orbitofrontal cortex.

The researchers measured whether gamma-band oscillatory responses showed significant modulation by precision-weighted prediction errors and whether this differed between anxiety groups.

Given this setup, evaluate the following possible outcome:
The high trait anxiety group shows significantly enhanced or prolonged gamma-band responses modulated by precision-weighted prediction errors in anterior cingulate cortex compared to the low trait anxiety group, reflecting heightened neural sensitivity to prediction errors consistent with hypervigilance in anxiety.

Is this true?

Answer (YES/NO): YES